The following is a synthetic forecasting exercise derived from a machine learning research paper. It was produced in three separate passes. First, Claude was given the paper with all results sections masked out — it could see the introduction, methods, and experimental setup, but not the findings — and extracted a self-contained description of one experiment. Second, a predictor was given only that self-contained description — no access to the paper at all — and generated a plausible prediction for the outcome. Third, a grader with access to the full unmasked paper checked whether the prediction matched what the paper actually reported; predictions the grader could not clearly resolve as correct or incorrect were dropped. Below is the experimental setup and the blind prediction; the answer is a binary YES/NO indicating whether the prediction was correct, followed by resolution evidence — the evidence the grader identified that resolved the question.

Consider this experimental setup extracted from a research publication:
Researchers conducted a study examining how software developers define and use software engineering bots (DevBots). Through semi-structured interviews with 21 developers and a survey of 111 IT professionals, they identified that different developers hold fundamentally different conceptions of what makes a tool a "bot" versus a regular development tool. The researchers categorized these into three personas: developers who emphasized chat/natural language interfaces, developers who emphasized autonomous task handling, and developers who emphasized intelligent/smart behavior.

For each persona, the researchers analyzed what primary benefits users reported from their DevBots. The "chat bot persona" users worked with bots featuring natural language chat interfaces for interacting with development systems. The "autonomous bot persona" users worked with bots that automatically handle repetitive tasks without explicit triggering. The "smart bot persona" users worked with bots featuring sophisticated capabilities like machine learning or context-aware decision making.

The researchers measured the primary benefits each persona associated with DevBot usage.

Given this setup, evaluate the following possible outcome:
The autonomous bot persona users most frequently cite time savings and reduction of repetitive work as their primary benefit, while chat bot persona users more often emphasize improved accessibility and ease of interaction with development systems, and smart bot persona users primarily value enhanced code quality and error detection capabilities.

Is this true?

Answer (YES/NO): NO